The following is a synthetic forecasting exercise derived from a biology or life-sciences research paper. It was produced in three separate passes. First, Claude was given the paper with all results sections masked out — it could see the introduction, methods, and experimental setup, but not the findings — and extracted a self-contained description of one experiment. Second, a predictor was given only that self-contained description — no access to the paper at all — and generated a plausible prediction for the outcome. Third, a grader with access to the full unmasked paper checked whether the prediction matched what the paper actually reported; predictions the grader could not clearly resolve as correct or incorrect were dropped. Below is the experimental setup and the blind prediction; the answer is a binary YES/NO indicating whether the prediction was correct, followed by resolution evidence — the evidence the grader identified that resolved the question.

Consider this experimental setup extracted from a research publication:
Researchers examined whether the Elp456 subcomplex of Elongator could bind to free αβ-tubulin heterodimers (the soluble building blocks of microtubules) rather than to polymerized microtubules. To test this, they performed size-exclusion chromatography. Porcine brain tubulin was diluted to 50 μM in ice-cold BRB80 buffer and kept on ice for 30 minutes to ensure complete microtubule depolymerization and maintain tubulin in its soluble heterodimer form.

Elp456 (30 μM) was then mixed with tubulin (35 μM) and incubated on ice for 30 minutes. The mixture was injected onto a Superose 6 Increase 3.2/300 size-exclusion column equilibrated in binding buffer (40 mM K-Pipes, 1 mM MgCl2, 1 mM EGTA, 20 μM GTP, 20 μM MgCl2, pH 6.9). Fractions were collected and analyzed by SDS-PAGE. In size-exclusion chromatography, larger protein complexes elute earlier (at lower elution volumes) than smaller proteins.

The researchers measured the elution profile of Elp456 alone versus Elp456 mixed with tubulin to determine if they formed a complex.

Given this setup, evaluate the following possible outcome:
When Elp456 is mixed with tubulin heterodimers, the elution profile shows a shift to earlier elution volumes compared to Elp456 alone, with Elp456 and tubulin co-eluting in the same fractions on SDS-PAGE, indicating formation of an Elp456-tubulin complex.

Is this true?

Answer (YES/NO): YES